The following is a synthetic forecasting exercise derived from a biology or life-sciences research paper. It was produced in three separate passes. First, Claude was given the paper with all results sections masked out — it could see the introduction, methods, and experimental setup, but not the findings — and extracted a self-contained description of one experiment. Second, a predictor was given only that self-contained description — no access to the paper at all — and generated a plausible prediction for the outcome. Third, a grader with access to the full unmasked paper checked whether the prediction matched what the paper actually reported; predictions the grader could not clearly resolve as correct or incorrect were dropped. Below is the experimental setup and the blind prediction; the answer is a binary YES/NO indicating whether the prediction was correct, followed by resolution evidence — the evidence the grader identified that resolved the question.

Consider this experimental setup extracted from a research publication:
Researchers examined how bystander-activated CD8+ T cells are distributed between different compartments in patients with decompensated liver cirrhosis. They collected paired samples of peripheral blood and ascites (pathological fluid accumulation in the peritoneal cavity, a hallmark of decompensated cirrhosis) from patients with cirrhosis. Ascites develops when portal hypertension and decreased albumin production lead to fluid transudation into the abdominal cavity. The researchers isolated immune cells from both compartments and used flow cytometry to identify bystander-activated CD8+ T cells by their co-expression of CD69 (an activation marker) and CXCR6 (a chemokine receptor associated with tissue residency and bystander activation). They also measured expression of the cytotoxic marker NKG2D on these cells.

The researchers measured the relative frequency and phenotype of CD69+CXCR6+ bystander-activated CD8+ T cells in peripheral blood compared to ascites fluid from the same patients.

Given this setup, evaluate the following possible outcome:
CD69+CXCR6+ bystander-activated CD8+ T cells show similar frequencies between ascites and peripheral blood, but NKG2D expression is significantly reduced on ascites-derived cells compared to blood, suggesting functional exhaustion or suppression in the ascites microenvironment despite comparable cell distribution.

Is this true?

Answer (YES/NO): NO